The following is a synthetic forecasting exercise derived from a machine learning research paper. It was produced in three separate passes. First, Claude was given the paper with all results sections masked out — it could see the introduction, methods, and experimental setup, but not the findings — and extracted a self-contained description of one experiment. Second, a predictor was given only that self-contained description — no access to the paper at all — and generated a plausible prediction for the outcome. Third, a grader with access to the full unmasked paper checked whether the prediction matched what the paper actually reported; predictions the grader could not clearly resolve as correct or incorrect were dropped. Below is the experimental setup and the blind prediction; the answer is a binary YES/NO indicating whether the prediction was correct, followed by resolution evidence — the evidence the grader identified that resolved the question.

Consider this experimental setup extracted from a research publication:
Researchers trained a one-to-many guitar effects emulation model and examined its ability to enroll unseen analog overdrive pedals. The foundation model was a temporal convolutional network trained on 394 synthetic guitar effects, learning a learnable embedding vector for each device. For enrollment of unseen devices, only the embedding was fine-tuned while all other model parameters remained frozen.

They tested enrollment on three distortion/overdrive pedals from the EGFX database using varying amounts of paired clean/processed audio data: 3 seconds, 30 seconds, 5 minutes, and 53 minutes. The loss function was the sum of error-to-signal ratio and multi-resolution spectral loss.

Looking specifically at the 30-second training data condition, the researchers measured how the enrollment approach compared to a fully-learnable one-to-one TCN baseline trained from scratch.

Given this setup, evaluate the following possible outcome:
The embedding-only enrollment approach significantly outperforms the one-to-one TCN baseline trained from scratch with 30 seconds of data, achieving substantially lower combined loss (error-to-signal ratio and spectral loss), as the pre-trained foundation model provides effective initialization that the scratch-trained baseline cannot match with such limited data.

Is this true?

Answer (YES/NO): NO